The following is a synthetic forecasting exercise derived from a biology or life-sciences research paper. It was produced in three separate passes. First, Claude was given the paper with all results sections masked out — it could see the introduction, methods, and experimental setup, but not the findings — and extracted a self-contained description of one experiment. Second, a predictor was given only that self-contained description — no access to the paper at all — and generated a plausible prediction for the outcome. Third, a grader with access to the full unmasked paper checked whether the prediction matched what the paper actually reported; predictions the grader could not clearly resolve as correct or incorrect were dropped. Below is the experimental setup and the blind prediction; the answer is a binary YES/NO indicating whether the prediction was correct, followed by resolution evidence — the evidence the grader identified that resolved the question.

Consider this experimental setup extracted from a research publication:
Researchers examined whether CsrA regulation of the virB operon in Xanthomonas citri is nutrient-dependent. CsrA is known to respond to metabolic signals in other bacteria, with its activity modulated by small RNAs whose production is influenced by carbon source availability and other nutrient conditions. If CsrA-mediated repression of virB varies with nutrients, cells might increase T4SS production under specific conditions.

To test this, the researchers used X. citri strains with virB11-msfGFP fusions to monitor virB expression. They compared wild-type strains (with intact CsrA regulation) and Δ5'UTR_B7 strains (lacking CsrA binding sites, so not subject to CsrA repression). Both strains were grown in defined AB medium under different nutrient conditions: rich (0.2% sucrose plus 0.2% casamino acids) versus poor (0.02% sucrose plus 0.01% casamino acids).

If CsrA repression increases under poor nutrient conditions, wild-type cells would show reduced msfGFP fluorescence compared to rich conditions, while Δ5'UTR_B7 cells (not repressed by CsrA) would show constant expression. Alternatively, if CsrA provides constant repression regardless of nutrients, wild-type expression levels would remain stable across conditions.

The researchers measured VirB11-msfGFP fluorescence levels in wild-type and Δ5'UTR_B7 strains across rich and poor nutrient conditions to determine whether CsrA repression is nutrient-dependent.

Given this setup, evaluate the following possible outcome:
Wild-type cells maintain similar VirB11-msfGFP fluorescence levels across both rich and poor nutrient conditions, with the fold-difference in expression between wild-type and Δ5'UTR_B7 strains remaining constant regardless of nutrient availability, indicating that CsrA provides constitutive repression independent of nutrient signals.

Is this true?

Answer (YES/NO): YES